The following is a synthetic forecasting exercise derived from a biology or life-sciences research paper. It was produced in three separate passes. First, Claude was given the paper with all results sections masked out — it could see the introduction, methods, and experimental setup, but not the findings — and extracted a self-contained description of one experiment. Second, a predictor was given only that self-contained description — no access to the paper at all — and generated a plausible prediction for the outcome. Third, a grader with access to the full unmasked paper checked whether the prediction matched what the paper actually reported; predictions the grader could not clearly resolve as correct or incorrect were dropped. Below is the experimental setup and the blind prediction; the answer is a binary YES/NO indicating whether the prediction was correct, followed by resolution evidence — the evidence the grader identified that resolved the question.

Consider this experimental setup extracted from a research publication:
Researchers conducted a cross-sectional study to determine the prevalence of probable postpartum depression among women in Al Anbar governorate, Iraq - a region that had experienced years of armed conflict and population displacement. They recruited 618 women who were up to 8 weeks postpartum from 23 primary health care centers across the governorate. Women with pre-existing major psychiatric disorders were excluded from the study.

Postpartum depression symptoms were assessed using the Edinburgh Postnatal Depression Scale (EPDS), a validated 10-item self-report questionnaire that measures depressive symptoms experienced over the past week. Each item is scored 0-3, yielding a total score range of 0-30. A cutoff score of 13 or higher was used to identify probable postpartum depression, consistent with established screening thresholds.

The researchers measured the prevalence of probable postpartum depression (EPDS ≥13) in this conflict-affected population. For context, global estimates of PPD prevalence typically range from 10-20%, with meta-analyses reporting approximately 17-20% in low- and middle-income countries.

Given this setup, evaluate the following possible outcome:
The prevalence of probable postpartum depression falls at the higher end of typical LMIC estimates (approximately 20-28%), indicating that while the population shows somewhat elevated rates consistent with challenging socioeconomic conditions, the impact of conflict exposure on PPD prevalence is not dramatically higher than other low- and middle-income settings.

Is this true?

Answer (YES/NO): NO